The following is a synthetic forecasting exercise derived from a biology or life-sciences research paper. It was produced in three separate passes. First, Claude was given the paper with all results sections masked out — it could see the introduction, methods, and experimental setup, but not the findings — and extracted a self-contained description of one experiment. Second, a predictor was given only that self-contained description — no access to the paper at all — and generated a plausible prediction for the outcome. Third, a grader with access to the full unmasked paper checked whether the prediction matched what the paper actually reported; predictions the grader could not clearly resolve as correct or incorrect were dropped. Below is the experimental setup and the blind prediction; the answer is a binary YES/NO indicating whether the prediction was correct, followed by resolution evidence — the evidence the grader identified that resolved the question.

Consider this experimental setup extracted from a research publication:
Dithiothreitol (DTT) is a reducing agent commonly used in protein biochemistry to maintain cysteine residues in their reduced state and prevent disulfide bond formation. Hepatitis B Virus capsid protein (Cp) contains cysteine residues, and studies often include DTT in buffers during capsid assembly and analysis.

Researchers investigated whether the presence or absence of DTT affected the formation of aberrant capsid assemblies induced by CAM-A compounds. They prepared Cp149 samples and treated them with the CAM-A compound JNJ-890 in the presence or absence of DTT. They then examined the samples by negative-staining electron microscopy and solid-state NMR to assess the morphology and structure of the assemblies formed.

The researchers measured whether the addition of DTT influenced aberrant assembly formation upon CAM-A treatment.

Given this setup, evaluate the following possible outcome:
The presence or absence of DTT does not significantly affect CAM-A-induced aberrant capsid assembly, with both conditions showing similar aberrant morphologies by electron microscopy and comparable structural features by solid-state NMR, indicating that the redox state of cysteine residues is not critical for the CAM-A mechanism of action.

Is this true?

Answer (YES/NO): NO